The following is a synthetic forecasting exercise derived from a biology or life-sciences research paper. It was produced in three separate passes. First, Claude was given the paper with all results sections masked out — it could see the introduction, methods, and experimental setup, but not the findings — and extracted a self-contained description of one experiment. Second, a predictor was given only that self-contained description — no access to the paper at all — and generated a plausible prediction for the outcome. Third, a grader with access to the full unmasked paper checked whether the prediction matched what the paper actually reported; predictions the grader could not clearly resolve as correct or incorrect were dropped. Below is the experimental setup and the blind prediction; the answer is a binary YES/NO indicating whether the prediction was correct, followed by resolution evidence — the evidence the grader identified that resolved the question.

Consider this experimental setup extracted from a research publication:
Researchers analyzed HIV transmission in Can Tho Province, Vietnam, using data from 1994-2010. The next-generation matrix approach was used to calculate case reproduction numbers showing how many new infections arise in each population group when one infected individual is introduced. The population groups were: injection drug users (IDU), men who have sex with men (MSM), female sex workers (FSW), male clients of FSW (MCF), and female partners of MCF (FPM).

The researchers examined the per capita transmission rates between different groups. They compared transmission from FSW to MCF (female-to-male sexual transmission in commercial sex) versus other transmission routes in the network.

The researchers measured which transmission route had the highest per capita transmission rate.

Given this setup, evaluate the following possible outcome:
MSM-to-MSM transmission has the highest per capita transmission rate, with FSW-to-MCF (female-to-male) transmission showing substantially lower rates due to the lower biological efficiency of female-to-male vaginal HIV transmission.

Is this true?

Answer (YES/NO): NO